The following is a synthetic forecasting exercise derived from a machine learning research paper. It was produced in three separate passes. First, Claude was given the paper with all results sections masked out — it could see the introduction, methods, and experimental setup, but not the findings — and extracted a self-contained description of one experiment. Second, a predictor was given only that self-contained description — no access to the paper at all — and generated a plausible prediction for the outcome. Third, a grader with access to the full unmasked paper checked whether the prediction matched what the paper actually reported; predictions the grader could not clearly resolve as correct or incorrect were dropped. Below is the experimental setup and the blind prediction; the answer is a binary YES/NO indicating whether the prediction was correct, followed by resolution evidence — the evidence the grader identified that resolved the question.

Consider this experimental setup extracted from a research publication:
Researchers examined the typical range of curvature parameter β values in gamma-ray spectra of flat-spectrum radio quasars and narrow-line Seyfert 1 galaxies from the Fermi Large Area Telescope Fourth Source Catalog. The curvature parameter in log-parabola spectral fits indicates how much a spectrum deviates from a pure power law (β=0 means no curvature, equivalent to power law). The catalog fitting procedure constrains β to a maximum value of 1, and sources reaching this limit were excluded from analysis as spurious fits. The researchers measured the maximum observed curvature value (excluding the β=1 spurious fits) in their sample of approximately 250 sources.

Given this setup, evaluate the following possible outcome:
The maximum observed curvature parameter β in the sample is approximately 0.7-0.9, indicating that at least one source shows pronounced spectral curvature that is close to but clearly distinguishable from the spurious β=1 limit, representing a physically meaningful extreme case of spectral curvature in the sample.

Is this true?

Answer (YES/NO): YES